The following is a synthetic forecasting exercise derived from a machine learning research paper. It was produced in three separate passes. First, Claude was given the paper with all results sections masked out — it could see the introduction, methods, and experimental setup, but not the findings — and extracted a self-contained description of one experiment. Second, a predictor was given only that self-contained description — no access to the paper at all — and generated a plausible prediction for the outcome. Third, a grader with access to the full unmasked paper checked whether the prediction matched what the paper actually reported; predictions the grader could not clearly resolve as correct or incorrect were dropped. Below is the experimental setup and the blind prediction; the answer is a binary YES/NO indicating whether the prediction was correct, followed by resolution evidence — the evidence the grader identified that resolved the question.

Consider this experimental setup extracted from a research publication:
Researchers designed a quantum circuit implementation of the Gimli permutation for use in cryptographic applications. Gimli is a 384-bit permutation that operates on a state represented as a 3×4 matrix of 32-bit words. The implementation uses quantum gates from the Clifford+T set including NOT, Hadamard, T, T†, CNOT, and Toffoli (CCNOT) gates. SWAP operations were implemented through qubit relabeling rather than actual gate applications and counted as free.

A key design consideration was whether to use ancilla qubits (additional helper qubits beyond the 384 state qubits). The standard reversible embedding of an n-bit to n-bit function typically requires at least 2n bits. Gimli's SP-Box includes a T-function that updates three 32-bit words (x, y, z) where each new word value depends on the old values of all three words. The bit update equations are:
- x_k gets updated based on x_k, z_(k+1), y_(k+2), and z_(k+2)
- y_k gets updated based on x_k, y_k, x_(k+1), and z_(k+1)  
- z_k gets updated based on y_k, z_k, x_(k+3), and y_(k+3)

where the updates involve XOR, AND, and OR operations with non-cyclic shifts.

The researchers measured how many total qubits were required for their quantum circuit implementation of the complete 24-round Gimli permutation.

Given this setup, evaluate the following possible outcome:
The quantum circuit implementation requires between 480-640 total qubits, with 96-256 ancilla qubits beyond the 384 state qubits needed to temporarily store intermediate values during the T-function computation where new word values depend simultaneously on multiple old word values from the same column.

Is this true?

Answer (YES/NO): NO